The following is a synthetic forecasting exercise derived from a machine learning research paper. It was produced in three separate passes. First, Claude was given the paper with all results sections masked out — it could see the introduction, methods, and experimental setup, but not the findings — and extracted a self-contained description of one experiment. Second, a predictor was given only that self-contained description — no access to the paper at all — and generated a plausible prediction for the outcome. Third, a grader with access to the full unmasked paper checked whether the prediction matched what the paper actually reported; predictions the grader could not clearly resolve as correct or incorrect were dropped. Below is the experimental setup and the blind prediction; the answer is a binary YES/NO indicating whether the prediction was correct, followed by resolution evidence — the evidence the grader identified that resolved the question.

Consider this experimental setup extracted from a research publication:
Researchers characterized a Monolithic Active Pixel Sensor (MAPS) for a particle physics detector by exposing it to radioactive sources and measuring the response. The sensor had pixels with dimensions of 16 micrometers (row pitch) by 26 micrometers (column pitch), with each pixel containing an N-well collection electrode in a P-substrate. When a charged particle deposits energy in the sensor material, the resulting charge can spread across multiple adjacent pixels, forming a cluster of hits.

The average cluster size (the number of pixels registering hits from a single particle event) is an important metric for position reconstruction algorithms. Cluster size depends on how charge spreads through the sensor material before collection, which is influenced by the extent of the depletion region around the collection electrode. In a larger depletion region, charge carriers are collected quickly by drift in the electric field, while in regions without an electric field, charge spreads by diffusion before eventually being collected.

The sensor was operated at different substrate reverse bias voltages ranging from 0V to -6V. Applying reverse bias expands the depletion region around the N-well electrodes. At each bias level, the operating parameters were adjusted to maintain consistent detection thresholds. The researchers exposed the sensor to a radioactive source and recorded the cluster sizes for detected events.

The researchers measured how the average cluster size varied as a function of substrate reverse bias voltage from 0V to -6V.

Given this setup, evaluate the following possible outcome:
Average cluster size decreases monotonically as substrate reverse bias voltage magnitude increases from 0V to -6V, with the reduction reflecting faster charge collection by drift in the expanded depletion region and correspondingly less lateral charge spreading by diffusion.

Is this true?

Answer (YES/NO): YES